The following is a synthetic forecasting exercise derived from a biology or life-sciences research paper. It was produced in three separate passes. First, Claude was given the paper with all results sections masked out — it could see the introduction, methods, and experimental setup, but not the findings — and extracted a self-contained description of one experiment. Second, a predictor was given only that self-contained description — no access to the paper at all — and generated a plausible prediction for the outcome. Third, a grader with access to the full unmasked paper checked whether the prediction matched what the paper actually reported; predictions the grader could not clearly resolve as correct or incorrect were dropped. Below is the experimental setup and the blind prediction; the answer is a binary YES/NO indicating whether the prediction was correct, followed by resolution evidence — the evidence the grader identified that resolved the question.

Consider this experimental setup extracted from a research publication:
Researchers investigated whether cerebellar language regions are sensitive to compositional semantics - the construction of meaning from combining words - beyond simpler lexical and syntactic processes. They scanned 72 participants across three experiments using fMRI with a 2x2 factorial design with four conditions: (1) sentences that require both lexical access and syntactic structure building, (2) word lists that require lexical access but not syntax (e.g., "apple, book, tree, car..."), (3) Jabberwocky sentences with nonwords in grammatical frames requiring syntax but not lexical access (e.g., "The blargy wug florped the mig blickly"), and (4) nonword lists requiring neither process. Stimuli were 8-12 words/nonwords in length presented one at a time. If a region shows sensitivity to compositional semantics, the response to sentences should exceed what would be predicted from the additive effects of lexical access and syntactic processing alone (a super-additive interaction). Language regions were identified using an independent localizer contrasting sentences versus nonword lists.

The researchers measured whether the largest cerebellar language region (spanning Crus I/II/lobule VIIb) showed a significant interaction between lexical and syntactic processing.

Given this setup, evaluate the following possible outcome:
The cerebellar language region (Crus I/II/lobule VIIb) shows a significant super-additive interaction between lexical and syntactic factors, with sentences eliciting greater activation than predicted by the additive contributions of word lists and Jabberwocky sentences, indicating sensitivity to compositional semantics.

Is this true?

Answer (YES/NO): YES